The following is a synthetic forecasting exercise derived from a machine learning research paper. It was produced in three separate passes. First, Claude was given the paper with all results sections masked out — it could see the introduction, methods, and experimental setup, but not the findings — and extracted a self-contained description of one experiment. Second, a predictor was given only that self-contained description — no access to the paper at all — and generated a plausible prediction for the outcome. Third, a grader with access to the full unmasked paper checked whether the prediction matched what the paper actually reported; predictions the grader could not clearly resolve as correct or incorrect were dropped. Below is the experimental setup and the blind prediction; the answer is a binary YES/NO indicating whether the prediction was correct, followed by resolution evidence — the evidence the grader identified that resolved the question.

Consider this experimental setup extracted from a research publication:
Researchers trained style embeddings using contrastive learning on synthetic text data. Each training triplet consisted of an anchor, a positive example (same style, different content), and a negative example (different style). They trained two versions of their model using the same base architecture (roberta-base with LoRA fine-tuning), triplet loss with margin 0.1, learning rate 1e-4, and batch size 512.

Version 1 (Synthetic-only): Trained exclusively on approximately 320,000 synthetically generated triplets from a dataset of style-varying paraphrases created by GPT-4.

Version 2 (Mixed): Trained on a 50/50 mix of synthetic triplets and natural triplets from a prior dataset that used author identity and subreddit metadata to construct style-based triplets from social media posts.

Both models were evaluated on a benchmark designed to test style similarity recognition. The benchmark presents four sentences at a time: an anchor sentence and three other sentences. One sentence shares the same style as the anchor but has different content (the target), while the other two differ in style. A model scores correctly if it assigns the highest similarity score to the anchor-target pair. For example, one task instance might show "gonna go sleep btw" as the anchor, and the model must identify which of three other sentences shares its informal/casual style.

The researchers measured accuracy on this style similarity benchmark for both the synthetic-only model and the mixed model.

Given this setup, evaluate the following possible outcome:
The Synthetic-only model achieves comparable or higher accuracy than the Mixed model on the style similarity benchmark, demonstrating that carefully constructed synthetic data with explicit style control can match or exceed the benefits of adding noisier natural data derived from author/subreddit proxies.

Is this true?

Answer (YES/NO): YES